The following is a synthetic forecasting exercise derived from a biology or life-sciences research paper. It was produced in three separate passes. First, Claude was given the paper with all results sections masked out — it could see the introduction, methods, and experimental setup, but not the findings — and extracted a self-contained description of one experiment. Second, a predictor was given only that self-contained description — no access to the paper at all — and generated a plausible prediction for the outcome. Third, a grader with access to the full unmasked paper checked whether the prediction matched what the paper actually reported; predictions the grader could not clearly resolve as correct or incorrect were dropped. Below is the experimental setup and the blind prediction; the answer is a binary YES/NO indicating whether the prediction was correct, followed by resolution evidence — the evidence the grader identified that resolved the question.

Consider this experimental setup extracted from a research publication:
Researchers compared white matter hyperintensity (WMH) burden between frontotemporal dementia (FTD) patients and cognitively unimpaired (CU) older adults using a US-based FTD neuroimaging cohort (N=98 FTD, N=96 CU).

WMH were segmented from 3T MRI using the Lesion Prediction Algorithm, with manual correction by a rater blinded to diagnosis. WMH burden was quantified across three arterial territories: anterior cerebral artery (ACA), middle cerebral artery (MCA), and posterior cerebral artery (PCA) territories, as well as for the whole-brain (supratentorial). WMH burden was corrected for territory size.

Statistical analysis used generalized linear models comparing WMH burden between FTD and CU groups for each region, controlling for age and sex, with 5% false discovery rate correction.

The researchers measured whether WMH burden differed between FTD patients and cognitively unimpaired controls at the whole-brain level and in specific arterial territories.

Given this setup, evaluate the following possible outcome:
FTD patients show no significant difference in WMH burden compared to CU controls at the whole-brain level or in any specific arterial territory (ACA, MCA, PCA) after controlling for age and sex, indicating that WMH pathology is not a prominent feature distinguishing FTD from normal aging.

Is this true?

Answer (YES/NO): NO